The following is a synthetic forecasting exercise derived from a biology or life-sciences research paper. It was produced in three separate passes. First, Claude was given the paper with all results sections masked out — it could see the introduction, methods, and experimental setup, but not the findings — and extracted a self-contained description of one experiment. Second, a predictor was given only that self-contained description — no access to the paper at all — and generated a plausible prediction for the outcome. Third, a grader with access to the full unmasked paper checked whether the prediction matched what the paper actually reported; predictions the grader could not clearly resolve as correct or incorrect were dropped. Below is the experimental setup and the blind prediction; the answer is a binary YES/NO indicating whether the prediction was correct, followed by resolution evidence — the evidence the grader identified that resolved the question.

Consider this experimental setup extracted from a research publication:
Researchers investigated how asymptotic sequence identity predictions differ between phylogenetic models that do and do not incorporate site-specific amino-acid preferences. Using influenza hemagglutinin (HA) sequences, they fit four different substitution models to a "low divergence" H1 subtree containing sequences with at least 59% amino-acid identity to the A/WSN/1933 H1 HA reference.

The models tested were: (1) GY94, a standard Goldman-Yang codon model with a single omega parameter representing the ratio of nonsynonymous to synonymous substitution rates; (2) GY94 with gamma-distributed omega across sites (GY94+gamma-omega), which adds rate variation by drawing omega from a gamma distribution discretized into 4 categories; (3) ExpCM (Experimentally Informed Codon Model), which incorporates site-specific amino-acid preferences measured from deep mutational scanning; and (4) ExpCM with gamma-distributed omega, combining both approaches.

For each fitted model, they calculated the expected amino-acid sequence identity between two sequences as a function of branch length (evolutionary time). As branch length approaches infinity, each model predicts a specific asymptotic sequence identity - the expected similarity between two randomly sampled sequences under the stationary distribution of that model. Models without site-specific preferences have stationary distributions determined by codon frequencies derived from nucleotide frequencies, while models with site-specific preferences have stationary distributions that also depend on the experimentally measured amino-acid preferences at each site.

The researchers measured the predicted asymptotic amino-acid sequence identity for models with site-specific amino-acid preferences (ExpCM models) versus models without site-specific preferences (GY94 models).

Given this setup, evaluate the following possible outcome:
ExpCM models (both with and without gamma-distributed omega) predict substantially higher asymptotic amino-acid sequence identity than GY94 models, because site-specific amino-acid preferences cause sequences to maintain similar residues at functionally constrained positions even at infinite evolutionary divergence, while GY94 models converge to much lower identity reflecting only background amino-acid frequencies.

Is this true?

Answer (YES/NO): YES